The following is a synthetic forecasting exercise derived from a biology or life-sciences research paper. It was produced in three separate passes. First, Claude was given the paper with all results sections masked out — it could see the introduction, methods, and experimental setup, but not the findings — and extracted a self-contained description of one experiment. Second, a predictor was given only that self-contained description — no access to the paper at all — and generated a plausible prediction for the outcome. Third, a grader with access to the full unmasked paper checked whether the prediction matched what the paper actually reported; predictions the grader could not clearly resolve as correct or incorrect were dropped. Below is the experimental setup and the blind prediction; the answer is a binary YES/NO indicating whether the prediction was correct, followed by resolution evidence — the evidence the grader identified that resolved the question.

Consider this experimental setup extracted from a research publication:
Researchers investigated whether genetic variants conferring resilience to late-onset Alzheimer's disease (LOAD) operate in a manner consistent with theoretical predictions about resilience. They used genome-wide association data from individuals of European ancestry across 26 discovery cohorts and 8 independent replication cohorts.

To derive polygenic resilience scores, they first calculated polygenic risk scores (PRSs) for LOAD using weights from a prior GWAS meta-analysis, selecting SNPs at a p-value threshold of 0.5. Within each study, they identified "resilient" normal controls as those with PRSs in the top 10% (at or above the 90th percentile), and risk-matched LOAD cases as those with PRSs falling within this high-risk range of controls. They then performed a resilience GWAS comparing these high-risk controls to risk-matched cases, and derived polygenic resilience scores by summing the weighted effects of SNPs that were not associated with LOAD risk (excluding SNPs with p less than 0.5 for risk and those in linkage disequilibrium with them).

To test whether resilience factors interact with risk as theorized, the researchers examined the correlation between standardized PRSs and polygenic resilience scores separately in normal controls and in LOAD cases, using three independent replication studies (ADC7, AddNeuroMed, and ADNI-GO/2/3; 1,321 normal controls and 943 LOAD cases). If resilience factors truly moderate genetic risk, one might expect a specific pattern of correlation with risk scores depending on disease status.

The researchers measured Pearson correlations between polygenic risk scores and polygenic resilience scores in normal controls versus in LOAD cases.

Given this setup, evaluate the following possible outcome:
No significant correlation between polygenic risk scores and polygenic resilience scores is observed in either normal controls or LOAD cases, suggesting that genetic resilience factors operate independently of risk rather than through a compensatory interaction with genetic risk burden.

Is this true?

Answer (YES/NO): NO